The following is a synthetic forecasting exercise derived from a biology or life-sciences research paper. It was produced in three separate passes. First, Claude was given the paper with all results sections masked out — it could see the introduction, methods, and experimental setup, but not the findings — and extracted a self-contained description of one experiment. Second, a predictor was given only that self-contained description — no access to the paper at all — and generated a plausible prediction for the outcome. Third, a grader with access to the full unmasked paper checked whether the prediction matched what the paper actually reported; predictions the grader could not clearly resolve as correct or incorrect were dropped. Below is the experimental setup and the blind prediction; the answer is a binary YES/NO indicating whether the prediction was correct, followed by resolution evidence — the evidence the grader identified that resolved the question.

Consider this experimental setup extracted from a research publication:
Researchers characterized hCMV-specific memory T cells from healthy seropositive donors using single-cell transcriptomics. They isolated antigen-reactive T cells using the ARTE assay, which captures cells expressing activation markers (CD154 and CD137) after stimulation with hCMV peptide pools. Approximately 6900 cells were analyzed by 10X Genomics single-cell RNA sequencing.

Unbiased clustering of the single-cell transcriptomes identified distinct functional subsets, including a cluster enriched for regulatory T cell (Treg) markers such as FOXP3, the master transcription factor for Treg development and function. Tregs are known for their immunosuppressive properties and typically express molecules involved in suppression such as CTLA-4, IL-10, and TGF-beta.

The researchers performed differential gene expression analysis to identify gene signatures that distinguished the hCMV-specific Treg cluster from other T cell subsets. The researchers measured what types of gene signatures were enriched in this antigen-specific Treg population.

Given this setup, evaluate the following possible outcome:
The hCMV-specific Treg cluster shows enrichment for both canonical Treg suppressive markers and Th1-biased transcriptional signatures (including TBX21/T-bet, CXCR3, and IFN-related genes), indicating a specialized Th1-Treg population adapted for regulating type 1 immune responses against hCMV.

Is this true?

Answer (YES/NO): NO